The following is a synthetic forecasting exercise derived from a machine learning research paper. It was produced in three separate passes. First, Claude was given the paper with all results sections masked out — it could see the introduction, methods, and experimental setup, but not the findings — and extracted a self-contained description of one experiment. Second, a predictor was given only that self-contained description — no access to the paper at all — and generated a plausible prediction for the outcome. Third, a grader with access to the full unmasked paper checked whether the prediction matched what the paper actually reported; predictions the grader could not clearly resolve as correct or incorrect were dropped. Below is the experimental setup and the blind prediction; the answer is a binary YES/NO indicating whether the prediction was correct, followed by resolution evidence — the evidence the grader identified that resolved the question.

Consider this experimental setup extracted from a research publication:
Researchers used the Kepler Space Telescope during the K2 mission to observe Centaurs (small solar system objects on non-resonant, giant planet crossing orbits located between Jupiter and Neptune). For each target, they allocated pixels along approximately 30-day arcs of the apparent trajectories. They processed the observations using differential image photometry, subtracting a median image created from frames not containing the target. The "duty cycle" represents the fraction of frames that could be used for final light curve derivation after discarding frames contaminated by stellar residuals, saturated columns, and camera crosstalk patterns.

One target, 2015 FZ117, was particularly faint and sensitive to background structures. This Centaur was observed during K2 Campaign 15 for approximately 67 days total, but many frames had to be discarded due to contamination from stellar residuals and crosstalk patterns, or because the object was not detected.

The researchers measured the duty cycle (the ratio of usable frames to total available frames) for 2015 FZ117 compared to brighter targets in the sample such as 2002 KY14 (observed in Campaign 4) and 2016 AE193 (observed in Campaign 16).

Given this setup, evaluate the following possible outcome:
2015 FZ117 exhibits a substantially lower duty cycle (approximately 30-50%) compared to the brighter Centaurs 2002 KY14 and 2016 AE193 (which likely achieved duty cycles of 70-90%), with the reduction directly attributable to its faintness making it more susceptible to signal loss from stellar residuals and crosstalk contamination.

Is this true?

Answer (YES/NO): NO